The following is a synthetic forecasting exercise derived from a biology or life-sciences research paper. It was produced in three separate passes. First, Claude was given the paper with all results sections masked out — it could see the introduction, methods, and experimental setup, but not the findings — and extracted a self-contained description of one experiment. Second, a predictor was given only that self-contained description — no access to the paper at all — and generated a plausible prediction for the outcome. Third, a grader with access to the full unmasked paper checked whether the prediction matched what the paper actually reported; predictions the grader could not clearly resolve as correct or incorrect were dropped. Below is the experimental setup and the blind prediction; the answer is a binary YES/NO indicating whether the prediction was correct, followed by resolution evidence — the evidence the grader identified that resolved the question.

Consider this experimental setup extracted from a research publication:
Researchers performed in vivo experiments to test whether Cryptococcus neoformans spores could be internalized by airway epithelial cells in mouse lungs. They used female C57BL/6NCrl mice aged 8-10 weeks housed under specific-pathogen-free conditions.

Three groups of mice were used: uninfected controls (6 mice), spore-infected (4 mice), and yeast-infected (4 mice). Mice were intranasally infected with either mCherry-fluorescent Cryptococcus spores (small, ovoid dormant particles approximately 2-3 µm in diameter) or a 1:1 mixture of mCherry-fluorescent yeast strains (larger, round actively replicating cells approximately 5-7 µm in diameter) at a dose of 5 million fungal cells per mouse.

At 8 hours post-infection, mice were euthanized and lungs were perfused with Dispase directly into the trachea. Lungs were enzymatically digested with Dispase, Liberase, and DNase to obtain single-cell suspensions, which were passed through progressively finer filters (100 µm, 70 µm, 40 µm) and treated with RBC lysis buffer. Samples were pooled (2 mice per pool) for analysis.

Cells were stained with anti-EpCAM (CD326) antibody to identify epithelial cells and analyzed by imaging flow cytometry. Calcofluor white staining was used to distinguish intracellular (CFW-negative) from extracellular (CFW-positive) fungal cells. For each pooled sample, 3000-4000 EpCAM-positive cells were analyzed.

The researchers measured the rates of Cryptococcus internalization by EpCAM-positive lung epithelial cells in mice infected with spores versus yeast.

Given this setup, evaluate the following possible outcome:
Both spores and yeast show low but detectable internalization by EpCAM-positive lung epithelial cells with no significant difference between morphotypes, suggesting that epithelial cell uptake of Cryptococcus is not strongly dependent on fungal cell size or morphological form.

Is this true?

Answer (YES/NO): NO